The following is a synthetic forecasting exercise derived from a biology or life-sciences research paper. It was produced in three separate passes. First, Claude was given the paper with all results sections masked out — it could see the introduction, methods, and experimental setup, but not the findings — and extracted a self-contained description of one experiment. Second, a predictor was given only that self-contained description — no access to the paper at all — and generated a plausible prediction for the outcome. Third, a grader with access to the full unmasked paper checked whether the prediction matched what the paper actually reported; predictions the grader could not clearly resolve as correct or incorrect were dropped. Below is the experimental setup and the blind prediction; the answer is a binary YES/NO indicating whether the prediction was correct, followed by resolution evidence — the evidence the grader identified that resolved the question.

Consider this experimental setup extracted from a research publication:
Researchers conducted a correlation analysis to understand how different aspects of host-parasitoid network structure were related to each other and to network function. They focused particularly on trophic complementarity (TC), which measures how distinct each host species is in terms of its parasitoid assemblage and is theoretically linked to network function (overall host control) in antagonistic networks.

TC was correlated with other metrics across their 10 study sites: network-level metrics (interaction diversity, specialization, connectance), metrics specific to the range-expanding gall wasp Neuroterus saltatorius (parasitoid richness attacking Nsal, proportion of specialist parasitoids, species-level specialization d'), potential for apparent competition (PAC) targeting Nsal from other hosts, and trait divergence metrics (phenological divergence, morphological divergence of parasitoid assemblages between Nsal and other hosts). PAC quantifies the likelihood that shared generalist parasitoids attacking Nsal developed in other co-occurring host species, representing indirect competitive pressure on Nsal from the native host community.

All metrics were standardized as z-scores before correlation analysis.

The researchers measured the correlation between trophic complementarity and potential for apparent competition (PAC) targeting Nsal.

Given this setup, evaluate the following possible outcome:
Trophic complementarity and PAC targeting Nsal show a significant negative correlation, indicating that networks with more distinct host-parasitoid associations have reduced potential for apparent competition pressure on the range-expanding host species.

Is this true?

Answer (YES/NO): NO